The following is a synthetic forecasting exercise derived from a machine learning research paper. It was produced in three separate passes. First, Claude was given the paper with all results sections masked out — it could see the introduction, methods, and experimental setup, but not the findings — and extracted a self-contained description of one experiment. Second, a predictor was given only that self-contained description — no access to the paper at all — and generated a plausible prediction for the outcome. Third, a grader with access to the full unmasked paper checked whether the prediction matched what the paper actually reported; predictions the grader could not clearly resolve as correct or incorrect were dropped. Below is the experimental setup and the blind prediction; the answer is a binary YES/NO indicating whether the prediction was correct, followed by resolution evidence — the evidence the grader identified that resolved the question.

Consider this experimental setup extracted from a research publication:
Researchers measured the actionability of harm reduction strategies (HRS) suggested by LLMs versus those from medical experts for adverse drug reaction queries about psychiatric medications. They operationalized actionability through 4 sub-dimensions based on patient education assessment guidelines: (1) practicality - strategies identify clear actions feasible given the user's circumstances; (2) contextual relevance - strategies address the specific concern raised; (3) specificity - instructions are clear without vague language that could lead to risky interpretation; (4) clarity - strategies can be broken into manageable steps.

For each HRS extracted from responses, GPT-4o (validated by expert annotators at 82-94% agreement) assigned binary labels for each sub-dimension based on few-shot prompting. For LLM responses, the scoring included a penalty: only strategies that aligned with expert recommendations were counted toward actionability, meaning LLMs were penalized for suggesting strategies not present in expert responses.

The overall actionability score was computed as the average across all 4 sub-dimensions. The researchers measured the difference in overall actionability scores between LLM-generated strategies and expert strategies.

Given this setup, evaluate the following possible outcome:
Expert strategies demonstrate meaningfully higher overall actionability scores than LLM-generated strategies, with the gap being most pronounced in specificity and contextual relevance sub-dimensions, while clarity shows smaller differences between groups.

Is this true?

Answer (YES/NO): NO